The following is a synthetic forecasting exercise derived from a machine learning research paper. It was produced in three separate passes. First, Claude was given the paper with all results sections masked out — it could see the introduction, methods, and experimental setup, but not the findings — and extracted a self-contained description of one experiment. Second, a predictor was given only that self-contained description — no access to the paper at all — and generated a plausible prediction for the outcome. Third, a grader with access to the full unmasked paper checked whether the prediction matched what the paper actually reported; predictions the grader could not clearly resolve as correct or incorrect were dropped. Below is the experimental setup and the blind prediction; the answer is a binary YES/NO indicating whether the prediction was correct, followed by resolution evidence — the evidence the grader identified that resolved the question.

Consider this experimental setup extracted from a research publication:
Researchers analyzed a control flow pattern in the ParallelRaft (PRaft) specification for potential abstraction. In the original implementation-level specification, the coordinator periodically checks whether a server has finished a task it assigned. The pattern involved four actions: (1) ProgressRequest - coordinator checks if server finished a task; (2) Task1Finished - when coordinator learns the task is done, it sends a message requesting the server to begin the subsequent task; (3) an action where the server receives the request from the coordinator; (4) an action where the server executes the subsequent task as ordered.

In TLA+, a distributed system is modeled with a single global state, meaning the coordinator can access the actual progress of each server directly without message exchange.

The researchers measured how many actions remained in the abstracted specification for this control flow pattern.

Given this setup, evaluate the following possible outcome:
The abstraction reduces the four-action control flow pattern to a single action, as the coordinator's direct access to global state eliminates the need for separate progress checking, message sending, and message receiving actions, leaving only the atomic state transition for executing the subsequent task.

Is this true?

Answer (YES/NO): YES